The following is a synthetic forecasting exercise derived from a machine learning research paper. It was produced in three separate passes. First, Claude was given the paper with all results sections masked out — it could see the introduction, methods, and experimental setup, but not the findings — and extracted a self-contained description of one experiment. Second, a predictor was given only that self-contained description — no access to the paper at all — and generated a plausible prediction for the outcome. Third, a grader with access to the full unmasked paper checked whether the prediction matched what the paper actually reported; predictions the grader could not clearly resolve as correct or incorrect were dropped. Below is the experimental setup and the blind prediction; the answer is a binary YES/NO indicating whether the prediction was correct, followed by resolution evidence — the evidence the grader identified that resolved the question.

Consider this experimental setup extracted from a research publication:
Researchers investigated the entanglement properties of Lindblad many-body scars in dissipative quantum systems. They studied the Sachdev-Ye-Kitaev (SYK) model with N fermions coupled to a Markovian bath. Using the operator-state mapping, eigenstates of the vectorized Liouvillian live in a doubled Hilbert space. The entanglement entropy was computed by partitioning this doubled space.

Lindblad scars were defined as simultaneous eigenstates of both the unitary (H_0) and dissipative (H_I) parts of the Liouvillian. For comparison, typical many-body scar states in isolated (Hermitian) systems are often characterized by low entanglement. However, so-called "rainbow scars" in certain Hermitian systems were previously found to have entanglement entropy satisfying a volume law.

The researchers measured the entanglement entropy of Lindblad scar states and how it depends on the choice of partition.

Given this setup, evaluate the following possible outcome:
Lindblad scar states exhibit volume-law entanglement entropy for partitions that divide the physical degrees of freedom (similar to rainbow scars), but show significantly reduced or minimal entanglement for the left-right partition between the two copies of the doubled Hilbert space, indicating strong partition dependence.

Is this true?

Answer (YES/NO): NO